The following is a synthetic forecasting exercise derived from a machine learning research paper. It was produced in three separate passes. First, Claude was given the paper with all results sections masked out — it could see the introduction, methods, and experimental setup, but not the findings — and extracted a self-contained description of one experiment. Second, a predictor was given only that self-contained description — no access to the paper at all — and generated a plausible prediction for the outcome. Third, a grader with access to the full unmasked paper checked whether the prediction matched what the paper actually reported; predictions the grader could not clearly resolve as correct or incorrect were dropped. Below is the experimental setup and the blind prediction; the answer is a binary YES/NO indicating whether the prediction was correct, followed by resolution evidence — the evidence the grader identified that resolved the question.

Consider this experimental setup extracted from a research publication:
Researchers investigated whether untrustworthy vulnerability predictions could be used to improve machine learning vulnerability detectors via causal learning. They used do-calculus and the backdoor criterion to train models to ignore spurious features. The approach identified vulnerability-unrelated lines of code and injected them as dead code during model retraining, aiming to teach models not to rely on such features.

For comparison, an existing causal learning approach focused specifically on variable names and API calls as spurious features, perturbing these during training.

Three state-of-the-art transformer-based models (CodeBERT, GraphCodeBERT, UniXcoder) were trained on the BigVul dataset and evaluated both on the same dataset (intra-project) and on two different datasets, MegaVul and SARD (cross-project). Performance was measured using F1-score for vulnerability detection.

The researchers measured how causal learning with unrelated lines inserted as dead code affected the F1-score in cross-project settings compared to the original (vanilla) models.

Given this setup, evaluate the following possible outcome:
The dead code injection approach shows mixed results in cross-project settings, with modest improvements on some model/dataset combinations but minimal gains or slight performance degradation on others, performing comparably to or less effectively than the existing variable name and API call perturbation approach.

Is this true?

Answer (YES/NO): NO